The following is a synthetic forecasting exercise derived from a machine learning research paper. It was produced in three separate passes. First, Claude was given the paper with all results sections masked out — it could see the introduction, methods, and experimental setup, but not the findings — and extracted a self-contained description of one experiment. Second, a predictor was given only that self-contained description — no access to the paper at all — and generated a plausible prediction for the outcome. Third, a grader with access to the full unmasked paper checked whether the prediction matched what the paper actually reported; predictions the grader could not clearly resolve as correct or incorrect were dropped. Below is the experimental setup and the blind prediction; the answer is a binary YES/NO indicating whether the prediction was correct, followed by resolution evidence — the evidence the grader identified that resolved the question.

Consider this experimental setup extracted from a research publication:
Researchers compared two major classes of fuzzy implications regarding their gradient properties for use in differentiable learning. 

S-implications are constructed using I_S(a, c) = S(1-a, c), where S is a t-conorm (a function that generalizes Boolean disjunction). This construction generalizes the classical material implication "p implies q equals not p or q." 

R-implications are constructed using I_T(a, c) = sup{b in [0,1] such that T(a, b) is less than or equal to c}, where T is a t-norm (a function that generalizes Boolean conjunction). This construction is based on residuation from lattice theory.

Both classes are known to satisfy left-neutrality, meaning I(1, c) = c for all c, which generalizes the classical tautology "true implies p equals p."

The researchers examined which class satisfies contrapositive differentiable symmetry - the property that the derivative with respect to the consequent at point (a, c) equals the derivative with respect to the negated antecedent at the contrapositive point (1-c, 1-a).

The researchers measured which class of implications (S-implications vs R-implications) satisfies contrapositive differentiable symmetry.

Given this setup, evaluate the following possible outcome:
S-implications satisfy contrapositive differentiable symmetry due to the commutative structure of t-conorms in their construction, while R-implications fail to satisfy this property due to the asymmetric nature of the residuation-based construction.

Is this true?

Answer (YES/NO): NO